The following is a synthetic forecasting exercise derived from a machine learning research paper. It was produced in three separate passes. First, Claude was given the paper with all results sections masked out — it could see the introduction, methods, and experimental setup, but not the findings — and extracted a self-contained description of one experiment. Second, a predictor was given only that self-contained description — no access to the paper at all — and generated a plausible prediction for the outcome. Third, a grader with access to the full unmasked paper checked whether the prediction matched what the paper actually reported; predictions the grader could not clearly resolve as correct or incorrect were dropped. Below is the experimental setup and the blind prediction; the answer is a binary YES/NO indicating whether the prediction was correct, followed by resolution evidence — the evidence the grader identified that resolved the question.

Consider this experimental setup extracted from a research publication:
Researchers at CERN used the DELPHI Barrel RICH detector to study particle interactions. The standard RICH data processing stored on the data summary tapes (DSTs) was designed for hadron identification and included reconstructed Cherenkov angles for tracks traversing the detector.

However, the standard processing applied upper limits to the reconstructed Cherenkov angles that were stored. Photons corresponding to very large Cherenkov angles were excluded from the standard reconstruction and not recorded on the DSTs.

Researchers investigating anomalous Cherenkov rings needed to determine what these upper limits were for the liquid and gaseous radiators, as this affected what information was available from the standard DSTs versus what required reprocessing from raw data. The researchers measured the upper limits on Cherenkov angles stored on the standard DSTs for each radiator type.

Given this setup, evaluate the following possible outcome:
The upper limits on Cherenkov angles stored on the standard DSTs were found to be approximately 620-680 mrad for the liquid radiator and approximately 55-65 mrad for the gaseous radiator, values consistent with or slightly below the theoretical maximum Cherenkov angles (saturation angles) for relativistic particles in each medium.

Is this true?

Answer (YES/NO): NO